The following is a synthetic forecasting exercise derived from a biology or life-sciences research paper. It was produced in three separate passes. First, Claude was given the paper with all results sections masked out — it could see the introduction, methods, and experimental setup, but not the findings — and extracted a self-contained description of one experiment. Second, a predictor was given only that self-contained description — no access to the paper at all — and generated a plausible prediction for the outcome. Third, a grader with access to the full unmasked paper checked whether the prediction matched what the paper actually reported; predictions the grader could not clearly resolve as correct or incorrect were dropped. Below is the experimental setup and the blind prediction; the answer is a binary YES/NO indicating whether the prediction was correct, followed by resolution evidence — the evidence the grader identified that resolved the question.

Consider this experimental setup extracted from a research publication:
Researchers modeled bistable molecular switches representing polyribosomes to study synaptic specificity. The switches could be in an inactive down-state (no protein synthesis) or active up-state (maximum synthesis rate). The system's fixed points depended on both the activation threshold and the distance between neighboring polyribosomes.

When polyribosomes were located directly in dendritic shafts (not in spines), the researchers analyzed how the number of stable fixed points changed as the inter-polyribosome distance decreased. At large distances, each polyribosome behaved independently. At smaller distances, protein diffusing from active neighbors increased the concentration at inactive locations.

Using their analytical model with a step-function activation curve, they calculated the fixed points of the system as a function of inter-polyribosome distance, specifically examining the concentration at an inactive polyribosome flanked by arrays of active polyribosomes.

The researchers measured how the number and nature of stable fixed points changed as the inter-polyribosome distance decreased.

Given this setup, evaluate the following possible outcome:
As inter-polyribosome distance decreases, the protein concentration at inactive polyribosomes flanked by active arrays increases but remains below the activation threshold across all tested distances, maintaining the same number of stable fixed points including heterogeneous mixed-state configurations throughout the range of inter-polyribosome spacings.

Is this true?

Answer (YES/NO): NO